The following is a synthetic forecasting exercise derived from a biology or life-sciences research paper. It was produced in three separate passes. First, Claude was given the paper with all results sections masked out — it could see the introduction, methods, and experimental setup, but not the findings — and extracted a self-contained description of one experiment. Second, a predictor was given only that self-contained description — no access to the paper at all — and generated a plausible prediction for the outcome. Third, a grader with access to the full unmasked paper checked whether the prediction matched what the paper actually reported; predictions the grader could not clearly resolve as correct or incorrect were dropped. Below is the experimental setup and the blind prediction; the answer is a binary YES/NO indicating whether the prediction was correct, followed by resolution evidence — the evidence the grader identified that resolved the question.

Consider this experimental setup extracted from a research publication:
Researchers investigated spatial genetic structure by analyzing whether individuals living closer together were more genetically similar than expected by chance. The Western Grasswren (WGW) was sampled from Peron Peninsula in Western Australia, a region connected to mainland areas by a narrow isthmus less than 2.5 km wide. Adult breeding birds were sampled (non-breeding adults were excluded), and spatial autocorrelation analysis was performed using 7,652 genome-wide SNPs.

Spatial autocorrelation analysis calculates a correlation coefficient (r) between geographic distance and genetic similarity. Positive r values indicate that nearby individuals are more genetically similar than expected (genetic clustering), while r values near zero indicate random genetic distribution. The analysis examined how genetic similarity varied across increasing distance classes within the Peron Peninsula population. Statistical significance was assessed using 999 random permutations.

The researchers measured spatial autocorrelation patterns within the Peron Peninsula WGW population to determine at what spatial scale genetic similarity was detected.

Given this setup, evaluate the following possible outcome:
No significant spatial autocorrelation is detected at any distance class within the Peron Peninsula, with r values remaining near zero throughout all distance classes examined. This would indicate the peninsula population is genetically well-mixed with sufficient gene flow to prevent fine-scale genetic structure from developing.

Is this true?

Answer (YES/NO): NO